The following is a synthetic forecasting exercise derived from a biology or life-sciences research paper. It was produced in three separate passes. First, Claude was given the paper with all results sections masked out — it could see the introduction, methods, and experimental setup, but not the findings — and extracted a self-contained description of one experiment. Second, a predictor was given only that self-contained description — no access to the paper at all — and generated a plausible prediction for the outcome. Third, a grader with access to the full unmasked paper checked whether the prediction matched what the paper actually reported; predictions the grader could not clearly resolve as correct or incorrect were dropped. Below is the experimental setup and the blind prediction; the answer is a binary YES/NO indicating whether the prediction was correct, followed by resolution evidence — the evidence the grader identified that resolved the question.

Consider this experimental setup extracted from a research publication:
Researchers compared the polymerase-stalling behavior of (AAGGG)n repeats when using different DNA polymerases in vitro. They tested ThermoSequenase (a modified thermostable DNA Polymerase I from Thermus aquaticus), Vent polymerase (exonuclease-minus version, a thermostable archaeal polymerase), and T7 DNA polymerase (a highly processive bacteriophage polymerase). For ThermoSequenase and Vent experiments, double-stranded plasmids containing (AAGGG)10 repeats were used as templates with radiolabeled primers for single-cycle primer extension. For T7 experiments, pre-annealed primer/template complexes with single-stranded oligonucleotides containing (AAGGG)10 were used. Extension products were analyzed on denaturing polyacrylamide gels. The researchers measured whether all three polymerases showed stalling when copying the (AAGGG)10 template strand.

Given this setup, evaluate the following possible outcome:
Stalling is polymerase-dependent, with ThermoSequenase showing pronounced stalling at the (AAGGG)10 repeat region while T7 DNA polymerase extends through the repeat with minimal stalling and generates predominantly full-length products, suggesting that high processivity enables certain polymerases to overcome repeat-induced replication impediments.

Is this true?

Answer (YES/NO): NO